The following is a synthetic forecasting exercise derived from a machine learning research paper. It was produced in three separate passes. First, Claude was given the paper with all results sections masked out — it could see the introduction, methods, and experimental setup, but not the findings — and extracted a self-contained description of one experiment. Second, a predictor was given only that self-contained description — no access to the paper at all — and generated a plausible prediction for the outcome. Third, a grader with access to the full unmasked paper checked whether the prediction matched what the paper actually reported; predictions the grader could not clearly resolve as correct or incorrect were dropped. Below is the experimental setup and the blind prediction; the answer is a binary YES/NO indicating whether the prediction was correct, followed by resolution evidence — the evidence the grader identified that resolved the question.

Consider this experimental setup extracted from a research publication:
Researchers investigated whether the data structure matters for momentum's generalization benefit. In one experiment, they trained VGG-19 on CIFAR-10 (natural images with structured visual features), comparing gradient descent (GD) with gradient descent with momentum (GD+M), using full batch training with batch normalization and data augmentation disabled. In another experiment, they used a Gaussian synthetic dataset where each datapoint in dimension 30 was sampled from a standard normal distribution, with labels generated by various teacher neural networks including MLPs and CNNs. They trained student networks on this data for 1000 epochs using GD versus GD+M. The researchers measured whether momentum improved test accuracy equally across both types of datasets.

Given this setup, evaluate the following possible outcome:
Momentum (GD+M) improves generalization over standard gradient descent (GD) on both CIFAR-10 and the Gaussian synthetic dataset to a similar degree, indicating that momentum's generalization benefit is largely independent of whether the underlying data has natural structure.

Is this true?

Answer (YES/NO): NO